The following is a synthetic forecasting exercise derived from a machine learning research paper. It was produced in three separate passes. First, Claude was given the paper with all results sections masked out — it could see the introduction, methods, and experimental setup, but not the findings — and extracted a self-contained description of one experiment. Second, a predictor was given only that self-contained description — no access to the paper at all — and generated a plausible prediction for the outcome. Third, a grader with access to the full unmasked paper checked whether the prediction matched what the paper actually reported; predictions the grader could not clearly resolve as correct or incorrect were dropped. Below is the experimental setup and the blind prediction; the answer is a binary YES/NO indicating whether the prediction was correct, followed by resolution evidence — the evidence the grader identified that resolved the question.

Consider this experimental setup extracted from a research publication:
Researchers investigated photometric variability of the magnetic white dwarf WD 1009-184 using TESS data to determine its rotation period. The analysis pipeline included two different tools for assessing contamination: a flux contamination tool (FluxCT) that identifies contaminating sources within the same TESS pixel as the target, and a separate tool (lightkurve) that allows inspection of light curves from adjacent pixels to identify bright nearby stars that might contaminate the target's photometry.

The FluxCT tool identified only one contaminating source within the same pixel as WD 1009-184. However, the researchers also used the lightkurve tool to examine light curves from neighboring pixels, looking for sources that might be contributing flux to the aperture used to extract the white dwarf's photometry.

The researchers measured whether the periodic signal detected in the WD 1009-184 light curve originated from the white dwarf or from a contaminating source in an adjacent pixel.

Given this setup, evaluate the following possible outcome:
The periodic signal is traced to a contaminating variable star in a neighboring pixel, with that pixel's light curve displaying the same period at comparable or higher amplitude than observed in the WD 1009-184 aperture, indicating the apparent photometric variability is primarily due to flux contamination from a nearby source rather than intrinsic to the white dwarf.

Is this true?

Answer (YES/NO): YES